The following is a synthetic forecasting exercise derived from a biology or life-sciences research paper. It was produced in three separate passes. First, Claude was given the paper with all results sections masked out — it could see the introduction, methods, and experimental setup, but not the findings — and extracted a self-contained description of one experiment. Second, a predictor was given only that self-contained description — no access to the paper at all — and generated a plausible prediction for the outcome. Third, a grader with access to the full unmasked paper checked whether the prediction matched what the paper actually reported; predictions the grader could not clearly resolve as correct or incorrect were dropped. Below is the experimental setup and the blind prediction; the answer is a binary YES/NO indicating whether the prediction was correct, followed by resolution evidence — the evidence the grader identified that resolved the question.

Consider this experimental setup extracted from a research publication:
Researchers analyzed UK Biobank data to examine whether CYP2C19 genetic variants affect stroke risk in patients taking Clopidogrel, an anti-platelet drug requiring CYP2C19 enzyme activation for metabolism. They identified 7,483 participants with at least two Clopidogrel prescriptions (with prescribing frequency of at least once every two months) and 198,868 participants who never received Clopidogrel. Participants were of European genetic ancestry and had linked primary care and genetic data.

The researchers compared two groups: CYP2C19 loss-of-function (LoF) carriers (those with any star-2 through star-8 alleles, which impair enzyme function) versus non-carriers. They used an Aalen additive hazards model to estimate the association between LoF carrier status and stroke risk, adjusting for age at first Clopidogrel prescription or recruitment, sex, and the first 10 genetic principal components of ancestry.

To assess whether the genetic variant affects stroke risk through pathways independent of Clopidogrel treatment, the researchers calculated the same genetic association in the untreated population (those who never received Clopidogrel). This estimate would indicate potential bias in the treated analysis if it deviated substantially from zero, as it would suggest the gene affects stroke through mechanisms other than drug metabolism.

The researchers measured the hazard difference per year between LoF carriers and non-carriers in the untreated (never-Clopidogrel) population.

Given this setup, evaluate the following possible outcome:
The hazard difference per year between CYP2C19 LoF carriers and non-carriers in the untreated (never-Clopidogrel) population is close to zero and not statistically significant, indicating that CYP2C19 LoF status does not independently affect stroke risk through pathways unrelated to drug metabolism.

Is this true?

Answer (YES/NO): YES